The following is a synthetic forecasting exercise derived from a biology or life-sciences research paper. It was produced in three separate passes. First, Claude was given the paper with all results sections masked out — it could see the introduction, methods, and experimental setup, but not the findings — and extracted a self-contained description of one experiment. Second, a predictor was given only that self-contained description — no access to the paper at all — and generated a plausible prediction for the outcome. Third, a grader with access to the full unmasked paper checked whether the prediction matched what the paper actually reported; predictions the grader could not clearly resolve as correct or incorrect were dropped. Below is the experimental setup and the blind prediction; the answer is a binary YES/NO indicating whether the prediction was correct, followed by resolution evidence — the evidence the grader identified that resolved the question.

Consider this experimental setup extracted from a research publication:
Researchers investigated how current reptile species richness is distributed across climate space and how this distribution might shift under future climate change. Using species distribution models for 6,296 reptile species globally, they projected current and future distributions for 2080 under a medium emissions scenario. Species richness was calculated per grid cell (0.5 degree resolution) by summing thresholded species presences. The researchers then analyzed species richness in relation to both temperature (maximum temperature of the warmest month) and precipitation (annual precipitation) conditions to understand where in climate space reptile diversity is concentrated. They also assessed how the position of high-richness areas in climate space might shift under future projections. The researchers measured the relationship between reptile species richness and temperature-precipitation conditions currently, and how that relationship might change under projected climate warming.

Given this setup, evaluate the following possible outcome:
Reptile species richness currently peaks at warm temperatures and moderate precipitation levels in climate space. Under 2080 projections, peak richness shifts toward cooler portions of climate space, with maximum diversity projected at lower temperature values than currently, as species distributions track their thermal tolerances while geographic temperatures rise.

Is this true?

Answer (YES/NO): NO